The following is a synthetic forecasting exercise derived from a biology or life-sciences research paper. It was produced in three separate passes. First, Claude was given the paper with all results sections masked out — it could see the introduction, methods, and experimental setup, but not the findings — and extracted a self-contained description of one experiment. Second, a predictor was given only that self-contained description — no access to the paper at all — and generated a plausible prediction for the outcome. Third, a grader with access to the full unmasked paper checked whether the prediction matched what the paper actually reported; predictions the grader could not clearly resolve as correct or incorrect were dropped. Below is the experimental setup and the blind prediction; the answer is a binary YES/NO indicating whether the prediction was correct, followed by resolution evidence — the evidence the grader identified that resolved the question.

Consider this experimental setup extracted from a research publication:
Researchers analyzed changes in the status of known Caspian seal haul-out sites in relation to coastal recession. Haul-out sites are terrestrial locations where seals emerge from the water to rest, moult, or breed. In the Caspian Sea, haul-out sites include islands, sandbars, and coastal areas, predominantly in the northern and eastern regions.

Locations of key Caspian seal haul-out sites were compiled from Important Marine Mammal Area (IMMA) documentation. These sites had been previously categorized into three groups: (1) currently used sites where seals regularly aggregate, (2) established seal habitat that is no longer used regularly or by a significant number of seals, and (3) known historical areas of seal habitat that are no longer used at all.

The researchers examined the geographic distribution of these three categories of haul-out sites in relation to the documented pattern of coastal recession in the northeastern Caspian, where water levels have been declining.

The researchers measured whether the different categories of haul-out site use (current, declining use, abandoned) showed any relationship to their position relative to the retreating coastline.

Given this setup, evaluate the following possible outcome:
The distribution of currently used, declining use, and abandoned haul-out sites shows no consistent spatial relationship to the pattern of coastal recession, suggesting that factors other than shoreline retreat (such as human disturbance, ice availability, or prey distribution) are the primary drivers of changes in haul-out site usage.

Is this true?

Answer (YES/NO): NO